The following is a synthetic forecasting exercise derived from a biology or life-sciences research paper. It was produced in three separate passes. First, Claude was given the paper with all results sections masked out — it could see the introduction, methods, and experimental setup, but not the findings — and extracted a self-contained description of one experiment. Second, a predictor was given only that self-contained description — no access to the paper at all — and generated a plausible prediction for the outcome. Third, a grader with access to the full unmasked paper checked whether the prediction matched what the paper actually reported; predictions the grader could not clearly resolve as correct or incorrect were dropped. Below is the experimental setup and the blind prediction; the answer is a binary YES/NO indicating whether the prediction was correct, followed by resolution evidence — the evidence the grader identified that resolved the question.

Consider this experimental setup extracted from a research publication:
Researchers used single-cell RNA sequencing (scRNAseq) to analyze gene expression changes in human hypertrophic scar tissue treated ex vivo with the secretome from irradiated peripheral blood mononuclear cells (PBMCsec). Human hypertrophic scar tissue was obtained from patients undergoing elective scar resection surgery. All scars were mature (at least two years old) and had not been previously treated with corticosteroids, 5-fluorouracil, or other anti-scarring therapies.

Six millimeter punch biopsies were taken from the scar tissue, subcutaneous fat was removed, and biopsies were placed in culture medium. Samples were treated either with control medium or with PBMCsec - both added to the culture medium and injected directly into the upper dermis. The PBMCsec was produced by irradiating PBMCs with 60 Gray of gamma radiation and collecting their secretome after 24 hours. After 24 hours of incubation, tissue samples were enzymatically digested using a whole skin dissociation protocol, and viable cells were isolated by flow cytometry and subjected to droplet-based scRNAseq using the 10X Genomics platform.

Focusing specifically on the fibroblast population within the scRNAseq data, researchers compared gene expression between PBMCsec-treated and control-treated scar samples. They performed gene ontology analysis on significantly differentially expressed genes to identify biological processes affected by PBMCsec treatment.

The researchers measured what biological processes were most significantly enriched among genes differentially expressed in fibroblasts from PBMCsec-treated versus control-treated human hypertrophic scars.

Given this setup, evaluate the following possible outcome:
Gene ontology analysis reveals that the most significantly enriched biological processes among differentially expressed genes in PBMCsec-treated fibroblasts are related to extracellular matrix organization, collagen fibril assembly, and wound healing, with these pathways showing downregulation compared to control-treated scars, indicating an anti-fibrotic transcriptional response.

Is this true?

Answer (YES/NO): YES